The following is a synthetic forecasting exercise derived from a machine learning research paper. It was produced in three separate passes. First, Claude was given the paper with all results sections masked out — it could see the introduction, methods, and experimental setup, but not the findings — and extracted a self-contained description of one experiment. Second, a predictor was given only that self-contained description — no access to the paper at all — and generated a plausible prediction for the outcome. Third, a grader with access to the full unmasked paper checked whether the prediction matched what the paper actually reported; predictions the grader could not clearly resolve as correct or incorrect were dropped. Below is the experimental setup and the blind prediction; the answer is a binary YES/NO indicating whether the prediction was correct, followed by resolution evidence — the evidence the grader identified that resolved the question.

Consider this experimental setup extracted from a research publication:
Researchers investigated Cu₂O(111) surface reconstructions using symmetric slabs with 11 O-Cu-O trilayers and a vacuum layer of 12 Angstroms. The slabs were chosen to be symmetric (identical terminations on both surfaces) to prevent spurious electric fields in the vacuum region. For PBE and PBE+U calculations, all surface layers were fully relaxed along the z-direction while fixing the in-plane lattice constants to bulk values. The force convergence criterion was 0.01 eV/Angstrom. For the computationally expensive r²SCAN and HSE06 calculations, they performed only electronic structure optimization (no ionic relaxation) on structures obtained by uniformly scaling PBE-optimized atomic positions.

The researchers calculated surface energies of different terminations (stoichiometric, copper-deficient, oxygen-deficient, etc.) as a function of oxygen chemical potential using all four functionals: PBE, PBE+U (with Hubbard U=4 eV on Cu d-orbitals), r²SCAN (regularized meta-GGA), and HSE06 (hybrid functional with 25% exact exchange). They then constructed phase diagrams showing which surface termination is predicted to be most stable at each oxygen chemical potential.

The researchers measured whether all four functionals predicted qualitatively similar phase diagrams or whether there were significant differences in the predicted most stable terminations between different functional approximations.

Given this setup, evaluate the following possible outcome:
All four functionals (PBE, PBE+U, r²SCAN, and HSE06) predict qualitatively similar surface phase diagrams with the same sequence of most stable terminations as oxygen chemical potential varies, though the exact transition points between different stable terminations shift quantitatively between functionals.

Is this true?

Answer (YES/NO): NO